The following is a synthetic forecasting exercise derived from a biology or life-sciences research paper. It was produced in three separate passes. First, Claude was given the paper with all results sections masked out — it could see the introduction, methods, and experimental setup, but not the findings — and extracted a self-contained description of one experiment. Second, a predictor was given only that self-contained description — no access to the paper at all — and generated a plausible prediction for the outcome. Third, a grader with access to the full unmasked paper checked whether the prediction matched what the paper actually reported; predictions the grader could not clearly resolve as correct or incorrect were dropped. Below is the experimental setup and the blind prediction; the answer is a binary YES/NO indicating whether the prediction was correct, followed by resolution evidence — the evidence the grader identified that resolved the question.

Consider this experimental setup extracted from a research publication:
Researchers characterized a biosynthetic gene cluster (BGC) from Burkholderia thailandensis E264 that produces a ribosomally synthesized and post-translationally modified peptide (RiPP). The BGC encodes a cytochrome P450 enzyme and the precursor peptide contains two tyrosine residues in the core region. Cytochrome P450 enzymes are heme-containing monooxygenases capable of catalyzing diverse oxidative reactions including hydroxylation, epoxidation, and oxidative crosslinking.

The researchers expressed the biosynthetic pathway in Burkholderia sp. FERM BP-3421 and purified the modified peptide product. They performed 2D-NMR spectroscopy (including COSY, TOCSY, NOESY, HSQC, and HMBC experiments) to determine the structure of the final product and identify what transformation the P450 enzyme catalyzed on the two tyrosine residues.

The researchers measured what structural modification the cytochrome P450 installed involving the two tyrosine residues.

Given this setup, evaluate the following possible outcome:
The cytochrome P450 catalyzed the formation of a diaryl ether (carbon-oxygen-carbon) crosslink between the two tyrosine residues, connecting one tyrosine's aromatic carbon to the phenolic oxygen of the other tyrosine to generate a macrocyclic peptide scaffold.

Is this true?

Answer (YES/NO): NO